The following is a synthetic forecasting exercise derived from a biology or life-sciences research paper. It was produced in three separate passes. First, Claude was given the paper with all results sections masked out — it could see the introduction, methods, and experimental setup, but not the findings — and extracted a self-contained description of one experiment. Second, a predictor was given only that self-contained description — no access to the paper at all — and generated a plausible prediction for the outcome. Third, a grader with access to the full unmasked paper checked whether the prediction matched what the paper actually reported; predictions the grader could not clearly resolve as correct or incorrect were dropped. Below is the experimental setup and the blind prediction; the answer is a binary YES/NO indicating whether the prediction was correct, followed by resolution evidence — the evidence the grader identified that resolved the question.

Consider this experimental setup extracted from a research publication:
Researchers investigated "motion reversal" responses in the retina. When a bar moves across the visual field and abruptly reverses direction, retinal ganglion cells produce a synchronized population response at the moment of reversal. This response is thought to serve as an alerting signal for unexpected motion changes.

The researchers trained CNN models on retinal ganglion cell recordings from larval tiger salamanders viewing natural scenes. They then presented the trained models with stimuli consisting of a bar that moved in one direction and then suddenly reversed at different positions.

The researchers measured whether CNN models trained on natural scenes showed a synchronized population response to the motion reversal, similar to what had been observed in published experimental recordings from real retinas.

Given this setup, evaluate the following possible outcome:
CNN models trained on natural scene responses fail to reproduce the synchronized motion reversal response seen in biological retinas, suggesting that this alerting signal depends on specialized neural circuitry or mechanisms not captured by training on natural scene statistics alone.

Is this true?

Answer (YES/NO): NO